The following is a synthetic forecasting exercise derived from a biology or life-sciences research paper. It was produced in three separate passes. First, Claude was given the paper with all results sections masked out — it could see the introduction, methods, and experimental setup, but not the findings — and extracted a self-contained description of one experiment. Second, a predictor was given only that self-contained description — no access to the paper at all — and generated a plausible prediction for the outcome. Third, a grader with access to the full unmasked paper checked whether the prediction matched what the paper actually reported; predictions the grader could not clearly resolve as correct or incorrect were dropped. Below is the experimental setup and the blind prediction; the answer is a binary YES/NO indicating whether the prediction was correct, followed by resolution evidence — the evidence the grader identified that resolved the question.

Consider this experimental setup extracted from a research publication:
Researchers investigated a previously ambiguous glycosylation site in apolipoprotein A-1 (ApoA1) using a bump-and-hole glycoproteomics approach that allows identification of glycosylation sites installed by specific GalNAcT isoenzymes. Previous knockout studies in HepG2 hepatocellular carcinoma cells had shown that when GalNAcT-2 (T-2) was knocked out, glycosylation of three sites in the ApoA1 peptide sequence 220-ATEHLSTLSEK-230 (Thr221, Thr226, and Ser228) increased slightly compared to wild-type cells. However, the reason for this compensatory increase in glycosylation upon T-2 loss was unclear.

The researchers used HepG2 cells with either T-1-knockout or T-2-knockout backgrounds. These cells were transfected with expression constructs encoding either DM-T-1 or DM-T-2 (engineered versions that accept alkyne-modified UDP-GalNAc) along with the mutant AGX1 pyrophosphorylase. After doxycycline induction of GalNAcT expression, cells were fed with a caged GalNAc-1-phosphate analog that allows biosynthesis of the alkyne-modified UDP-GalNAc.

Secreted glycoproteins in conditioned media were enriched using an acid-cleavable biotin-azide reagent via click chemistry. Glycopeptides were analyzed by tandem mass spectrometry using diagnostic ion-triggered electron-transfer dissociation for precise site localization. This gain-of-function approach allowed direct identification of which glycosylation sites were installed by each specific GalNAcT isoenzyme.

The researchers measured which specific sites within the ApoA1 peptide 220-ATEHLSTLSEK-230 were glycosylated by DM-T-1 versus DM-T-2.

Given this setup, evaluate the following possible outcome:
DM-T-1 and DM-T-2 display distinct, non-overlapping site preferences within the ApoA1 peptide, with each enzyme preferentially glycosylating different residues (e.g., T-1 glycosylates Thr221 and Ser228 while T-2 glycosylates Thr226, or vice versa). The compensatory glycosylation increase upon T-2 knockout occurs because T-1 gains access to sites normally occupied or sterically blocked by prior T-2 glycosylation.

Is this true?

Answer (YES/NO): NO